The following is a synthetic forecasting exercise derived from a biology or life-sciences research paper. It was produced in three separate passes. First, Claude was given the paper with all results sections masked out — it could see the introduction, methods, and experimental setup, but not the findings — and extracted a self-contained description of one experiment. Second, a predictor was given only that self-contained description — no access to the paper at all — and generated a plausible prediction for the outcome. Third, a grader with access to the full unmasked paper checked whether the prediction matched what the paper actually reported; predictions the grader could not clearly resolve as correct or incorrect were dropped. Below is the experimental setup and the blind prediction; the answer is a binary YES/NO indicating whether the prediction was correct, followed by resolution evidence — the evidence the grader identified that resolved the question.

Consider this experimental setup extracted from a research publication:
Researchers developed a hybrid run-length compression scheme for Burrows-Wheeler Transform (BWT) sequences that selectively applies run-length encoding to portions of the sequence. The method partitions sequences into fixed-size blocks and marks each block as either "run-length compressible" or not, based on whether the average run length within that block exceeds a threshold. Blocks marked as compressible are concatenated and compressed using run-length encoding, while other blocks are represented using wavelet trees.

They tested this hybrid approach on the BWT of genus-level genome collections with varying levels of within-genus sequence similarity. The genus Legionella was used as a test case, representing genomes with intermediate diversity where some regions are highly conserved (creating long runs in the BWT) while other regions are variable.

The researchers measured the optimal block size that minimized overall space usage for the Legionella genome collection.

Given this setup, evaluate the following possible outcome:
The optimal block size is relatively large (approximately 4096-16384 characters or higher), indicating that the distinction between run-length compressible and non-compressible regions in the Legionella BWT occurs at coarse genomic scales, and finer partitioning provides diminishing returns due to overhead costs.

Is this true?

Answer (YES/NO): NO